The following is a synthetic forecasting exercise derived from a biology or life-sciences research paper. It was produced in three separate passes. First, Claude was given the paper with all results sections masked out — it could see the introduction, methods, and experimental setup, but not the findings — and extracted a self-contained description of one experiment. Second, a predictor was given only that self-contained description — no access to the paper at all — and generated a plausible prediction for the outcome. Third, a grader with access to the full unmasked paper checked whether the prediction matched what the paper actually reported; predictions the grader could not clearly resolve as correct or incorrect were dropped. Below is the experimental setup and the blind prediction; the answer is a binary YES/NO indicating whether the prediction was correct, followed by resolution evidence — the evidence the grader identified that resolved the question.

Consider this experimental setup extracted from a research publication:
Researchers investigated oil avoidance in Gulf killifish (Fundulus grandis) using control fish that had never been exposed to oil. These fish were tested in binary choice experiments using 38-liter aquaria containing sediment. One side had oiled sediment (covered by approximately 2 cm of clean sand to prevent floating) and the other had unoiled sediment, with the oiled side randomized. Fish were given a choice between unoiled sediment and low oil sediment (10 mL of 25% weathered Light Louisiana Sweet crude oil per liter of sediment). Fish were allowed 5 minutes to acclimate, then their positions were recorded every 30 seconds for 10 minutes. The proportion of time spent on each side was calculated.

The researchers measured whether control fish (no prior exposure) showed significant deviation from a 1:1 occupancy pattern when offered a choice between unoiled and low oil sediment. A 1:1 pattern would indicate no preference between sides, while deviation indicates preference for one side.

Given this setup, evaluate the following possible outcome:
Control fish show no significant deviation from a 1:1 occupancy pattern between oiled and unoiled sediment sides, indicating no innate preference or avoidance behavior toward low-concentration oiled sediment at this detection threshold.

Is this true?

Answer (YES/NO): NO